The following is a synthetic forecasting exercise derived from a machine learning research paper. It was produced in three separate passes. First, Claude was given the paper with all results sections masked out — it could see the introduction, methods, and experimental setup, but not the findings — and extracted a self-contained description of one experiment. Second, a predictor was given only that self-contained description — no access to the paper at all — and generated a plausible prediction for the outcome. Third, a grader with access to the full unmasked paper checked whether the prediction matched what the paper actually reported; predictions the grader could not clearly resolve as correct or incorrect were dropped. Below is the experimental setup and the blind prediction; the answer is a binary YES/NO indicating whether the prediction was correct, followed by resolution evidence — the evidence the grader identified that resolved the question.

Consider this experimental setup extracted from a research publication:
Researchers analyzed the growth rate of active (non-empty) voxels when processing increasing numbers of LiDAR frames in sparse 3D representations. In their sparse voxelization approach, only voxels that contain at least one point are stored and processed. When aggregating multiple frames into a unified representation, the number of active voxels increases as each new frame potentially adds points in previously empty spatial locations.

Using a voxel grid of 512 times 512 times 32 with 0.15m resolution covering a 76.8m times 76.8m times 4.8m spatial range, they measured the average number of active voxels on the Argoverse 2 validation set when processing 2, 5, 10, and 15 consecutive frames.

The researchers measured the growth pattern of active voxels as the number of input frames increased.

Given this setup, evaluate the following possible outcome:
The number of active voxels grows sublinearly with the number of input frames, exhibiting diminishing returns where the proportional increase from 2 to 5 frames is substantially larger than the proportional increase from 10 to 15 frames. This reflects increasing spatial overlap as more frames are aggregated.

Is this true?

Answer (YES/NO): YES